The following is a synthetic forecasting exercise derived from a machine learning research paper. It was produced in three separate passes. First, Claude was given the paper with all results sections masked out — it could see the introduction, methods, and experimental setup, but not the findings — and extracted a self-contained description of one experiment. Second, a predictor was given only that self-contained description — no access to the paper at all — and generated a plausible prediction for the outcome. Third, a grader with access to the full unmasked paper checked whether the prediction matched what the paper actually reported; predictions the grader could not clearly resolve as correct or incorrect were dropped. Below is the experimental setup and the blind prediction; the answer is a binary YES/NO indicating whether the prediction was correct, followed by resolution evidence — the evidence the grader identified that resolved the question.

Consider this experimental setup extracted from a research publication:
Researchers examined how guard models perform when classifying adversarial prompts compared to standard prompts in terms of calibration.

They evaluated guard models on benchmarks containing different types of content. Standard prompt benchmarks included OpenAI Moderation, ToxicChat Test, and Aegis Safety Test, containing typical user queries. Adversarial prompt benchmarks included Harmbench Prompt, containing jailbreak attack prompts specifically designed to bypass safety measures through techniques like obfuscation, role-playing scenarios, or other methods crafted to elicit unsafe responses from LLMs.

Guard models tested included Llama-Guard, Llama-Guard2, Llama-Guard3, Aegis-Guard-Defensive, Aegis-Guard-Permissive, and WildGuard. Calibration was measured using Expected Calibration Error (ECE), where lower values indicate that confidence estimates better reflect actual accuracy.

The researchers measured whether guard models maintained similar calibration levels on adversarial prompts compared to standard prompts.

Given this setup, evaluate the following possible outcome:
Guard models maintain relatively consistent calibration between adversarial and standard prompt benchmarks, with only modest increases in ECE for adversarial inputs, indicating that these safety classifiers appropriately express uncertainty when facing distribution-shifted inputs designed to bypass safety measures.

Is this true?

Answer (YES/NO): NO